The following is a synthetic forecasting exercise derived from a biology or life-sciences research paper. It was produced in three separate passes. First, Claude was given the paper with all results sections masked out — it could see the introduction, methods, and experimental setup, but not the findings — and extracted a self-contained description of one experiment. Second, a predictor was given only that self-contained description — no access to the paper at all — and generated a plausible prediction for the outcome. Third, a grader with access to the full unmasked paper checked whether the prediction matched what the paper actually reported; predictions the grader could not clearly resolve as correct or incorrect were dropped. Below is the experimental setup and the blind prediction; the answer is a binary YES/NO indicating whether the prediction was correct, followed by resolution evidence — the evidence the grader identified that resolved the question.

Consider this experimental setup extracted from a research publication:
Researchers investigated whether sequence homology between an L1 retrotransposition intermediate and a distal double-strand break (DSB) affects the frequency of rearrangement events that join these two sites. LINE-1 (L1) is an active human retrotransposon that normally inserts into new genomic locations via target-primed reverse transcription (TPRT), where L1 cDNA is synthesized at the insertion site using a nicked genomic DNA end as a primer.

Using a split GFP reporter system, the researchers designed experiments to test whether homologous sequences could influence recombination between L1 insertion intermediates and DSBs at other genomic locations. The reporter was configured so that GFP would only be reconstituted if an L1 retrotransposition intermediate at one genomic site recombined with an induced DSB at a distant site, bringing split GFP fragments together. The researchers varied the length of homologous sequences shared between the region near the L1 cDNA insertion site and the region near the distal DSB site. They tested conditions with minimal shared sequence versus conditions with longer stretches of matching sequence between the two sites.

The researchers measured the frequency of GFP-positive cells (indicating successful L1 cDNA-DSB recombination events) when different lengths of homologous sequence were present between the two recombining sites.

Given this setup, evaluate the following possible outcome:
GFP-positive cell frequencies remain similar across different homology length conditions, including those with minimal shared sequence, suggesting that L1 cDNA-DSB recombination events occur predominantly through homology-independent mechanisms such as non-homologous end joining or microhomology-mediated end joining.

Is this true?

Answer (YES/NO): NO